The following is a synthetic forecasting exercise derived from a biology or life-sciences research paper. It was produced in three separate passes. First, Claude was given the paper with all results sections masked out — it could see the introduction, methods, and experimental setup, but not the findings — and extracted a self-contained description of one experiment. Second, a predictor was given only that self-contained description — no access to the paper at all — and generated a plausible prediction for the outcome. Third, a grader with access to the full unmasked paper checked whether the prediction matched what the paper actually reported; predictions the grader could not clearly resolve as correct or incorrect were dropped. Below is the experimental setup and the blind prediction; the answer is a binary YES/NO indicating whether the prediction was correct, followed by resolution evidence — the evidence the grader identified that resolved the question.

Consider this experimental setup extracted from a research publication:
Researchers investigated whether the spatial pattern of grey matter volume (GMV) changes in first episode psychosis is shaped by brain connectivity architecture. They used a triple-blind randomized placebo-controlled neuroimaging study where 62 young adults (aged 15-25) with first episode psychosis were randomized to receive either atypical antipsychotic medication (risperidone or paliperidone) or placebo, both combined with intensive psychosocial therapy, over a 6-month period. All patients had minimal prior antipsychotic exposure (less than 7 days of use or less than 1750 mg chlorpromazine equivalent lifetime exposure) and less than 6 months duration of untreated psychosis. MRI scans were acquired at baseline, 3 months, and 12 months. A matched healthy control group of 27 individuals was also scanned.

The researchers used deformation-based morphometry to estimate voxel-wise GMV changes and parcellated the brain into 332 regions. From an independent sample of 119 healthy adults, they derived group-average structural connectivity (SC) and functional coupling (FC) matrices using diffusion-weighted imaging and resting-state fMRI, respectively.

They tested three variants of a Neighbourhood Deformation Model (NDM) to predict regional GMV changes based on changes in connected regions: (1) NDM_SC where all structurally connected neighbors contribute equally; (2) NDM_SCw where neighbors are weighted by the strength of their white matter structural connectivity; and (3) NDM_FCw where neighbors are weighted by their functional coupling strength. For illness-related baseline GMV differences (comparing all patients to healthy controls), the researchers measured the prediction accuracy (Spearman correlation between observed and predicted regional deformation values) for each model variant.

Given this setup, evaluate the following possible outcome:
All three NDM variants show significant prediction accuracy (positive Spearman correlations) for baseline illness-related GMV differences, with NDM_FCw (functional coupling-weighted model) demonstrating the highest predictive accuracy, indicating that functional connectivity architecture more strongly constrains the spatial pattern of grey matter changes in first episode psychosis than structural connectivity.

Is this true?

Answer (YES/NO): NO